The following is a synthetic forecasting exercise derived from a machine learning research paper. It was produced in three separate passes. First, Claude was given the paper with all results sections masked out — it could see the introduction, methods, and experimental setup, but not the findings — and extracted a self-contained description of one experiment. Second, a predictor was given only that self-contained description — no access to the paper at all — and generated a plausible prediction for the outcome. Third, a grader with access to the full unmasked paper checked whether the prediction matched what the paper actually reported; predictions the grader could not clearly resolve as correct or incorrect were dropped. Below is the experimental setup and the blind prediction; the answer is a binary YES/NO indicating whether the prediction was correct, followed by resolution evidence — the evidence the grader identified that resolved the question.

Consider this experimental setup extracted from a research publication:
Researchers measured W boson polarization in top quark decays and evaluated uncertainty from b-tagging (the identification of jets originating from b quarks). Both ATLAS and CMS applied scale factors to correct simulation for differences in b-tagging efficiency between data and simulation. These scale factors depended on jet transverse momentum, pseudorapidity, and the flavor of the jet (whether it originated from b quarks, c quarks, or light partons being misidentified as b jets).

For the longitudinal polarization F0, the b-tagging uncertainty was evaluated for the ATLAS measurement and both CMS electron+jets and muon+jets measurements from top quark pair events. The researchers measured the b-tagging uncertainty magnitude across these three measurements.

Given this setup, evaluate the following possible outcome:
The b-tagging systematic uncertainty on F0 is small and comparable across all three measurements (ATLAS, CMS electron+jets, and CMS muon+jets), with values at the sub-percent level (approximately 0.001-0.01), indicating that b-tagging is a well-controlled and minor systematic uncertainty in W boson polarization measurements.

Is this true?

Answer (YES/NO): YES